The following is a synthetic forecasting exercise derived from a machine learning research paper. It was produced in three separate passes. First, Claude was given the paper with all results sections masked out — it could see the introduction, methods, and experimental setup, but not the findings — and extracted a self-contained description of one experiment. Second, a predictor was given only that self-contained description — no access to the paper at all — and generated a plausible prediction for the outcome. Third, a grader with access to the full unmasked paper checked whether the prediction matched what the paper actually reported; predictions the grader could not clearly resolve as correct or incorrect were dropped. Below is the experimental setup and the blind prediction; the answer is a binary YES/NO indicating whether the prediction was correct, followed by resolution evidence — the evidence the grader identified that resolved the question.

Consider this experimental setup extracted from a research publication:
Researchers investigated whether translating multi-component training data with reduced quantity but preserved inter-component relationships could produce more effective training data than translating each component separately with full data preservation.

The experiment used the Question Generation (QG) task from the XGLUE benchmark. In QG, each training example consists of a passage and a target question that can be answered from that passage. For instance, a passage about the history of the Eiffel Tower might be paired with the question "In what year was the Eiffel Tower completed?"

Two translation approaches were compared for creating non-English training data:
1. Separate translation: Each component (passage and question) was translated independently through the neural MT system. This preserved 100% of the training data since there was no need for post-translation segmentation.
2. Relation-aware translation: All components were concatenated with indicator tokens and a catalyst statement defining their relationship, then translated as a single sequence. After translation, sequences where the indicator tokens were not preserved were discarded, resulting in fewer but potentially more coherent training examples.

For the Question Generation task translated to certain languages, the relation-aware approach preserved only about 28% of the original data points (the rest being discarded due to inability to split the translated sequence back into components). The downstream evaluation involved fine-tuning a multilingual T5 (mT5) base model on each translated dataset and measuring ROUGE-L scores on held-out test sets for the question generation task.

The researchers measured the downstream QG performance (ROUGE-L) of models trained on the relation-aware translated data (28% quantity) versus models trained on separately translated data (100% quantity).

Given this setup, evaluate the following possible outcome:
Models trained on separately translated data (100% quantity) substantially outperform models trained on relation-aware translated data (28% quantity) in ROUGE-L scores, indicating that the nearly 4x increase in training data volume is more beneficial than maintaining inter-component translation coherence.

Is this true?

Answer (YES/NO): NO